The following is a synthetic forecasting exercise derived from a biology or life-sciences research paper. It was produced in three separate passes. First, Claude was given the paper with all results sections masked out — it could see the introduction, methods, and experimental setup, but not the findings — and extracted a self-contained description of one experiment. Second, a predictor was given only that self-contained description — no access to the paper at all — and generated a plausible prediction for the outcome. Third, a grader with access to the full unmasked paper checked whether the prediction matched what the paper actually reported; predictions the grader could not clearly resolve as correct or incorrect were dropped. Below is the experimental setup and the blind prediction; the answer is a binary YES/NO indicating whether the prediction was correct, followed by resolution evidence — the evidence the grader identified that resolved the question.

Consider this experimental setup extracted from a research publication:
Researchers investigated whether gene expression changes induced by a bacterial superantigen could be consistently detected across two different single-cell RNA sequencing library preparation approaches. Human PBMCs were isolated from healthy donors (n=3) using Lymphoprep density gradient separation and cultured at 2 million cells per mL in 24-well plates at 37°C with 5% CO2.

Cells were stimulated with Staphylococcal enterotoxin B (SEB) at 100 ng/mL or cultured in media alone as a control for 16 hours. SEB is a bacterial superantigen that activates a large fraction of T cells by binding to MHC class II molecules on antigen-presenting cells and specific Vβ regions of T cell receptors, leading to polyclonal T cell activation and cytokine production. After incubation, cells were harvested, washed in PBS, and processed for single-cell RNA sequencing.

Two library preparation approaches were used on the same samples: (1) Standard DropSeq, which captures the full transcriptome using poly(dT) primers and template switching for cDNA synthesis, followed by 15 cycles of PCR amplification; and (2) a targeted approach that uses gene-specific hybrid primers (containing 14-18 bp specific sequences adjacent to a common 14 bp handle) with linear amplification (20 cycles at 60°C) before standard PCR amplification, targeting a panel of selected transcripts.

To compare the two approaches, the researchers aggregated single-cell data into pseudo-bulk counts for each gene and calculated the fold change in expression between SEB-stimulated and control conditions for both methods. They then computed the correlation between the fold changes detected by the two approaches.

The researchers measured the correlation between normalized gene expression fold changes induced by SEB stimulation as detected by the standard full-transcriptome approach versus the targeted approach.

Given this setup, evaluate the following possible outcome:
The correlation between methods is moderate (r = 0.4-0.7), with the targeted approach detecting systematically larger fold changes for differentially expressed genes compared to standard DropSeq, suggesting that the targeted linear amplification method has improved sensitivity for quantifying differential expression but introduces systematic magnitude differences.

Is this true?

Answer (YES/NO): YES